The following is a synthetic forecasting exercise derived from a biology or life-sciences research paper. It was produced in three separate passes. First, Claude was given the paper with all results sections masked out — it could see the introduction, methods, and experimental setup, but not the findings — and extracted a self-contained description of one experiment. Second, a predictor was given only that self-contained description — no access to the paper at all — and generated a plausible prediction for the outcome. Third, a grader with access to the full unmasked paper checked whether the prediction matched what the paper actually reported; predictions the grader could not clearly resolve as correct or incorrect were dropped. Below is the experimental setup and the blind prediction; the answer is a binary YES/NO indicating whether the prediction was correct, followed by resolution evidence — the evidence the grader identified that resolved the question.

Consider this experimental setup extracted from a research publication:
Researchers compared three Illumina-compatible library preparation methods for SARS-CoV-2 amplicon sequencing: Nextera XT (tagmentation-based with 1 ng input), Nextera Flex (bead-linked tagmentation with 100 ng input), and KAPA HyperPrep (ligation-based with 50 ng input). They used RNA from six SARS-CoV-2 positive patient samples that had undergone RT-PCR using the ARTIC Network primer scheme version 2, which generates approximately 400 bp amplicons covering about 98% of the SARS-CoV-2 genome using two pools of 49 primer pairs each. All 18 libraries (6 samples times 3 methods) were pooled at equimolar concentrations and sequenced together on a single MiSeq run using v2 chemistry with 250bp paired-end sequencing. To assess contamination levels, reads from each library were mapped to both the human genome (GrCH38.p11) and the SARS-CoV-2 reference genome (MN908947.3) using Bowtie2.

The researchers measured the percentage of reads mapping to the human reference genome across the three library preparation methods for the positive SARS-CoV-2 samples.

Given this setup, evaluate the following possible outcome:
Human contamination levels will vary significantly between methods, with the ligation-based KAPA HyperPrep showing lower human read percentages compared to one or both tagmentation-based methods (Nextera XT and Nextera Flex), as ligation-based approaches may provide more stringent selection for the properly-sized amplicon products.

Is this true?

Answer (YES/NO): YES